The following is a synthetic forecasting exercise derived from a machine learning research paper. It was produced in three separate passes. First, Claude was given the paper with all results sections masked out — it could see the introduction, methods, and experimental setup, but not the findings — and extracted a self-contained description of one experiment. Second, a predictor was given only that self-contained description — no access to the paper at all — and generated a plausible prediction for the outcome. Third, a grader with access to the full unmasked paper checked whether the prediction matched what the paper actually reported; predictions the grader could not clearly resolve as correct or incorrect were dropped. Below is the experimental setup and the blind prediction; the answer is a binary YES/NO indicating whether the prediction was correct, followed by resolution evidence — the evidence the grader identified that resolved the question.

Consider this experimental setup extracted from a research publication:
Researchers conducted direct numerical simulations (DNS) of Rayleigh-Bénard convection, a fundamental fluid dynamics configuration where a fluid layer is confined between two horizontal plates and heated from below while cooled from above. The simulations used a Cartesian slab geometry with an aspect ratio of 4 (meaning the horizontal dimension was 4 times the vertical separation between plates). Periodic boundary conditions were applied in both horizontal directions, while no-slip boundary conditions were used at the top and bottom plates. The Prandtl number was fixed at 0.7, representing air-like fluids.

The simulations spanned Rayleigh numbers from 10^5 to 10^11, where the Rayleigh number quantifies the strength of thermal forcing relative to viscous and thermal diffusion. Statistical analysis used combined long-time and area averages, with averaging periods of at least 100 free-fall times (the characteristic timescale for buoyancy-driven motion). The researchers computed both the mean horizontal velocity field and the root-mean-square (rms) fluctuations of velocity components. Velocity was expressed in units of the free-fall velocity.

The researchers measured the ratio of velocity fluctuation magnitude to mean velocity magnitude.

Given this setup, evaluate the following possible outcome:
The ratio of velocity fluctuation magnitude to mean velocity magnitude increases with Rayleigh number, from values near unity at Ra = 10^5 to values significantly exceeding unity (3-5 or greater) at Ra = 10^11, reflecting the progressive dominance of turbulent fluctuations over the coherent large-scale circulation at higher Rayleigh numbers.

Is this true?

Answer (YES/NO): NO